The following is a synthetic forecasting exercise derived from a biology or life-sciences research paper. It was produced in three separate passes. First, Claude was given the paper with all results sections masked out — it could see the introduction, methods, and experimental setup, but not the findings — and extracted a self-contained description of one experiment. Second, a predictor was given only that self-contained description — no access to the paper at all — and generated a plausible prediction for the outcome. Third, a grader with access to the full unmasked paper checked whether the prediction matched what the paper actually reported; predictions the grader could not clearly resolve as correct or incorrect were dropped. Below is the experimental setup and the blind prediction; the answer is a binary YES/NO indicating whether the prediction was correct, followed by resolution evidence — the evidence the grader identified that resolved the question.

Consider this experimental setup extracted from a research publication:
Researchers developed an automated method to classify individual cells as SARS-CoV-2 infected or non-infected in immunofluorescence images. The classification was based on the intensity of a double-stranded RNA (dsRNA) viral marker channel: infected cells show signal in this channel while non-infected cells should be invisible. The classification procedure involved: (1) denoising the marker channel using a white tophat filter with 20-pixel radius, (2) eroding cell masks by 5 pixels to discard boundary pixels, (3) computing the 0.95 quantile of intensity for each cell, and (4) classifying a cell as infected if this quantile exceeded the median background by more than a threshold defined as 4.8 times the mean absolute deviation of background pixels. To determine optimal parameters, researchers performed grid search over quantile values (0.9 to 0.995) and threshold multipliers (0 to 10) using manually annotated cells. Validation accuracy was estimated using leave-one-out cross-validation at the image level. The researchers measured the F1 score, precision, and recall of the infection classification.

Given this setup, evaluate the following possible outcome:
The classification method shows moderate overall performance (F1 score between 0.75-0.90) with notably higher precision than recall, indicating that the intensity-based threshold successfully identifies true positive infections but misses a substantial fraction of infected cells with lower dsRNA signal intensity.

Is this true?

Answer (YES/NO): NO